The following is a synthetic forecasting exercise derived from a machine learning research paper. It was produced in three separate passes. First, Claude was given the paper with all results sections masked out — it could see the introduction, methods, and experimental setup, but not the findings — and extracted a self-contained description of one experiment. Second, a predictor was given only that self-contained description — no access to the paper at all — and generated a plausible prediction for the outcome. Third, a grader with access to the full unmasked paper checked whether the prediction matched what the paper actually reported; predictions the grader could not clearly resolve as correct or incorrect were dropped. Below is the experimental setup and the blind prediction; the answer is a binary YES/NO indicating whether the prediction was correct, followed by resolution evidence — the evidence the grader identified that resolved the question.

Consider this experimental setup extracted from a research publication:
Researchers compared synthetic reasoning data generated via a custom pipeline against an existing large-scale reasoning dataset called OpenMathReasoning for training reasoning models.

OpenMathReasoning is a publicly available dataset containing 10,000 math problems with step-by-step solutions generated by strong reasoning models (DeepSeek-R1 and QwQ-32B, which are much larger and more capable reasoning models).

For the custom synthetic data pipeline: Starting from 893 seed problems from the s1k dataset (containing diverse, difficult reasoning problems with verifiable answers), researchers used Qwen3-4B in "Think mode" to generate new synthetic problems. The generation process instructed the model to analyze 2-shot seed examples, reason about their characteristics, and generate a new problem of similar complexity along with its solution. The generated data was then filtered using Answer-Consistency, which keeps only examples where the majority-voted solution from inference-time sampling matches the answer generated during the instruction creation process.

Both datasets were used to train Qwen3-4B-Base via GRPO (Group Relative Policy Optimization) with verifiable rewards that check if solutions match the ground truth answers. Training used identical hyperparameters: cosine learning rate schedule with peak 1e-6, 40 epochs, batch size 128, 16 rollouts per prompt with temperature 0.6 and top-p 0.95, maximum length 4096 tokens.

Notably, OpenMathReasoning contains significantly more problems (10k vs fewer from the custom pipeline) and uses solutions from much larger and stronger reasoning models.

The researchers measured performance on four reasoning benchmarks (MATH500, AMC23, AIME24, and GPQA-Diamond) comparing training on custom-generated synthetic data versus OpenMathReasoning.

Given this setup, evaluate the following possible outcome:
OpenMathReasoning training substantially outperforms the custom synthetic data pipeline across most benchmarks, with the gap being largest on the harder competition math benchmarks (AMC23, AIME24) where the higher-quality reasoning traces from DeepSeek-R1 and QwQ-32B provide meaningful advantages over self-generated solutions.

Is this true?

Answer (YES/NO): NO